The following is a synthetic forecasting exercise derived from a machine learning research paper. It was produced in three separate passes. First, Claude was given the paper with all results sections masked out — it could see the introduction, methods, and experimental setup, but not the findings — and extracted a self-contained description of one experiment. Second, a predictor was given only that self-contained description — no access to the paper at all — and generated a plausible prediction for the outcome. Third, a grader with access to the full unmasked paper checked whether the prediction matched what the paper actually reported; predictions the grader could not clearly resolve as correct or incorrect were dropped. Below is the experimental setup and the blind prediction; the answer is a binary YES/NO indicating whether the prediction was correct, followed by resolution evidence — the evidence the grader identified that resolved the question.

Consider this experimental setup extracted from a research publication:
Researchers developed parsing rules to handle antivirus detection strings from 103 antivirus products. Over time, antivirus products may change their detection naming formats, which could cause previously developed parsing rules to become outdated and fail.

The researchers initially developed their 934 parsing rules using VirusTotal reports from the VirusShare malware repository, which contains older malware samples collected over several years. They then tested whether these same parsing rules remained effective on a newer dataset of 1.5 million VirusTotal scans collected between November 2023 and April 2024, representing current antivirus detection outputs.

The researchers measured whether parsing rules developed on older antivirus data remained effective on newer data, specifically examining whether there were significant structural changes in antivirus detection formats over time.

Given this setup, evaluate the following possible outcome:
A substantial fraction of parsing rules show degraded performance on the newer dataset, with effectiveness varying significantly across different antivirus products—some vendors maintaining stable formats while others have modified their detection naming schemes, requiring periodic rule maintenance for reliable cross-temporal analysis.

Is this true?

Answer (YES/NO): NO